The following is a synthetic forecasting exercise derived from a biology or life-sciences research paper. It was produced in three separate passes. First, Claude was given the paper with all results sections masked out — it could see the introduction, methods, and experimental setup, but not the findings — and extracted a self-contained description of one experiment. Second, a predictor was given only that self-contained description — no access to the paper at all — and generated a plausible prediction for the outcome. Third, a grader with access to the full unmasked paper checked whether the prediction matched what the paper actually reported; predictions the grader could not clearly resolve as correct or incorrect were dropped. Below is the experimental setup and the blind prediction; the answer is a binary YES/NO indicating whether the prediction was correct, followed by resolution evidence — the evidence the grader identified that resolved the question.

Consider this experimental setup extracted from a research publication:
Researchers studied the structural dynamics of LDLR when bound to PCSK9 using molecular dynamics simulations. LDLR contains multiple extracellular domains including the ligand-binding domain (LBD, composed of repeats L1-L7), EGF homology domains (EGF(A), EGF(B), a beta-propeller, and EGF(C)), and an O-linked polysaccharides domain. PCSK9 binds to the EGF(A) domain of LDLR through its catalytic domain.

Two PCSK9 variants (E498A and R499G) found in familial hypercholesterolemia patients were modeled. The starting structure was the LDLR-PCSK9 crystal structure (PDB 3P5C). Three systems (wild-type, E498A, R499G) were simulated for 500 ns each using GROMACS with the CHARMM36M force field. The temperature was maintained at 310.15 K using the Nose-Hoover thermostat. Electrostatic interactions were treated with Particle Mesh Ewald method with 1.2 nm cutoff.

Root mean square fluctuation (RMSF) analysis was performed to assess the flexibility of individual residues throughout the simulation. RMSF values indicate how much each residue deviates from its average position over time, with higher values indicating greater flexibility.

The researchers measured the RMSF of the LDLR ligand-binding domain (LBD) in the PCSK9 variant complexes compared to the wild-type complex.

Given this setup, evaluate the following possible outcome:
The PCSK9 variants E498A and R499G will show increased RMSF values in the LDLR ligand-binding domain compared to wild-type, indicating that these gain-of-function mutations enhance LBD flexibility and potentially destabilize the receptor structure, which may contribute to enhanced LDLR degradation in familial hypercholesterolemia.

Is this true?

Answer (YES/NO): NO